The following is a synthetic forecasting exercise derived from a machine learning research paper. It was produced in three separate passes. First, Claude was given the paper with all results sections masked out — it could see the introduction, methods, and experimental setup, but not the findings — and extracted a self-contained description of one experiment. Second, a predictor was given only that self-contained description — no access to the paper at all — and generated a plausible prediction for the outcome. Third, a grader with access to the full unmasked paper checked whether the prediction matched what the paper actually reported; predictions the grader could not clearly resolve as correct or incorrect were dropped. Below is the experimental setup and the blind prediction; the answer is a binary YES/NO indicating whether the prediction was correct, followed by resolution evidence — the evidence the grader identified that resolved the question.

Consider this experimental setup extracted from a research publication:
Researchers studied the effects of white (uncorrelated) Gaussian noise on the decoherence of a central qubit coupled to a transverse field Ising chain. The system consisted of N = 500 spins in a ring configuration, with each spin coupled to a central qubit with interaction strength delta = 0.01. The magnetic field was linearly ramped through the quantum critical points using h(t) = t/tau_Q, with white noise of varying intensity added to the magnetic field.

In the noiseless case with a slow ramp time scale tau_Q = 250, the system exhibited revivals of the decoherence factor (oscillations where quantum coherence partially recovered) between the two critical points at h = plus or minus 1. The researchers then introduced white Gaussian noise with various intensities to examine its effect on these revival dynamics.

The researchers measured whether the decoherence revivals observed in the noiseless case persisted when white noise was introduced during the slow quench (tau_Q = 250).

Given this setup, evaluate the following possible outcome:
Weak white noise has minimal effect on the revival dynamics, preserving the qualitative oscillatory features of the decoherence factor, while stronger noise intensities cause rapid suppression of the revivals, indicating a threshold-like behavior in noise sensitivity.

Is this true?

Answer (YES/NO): NO